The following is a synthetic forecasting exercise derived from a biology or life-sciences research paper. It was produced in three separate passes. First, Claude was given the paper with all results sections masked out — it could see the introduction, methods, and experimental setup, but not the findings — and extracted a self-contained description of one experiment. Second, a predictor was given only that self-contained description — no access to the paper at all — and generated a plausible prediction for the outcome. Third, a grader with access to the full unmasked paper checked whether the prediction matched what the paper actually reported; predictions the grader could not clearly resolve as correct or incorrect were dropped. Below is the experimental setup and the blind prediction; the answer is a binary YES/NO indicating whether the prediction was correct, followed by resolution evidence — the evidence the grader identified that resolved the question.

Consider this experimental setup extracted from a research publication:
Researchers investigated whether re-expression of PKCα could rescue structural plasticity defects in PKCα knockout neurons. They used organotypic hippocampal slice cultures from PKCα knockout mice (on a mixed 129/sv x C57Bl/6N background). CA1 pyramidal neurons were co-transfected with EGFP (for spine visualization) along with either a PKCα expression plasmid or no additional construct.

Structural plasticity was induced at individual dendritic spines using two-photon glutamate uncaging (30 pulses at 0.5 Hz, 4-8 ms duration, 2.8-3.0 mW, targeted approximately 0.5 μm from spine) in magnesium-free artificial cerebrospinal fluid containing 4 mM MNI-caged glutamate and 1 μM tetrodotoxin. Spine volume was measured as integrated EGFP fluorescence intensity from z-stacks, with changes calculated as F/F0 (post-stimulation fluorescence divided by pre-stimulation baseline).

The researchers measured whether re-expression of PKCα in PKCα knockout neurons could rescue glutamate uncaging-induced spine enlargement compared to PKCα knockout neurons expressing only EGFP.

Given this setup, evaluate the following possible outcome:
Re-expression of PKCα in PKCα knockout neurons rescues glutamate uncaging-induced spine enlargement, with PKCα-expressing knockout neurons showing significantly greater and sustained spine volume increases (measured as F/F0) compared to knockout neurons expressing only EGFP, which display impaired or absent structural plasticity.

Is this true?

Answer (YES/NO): YES